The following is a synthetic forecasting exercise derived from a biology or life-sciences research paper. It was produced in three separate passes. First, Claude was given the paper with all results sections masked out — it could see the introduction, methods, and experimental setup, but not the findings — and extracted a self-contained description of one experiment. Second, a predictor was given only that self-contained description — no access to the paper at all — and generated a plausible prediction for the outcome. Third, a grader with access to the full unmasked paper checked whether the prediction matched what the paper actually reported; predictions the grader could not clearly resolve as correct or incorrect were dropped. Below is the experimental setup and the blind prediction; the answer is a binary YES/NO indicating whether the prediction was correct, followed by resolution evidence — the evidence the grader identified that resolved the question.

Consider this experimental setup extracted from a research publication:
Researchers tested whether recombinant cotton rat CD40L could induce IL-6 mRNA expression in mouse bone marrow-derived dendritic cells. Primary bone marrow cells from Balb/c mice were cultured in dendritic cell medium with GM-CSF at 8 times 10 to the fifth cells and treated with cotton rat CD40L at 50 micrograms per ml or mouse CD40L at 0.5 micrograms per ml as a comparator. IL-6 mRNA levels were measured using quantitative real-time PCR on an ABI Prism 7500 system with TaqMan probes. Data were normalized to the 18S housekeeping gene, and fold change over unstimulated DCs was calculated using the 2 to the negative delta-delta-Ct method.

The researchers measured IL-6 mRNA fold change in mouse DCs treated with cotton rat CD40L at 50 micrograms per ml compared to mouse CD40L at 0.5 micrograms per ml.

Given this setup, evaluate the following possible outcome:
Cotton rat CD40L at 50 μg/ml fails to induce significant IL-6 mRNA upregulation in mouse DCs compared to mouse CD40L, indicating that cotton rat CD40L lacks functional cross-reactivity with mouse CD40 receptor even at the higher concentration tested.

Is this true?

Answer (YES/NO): NO